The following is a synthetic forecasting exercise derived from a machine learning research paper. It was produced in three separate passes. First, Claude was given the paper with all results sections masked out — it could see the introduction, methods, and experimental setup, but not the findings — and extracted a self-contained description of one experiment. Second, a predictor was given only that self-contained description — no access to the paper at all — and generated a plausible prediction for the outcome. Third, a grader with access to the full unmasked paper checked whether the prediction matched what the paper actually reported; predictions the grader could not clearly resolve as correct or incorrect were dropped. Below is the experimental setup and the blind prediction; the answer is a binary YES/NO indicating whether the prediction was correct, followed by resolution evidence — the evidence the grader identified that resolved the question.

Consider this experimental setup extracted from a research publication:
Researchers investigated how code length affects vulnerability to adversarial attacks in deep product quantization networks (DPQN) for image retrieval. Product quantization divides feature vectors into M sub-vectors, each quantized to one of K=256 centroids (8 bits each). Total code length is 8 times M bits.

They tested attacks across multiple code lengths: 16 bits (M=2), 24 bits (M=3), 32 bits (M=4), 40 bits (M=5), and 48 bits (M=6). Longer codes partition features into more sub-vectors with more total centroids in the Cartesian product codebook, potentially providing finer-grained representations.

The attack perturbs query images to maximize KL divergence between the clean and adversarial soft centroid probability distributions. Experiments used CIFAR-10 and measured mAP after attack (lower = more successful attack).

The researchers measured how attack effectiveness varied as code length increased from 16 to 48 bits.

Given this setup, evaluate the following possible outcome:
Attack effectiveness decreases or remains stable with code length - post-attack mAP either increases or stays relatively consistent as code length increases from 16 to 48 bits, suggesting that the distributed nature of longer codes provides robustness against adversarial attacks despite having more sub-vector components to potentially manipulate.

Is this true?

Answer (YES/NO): NO